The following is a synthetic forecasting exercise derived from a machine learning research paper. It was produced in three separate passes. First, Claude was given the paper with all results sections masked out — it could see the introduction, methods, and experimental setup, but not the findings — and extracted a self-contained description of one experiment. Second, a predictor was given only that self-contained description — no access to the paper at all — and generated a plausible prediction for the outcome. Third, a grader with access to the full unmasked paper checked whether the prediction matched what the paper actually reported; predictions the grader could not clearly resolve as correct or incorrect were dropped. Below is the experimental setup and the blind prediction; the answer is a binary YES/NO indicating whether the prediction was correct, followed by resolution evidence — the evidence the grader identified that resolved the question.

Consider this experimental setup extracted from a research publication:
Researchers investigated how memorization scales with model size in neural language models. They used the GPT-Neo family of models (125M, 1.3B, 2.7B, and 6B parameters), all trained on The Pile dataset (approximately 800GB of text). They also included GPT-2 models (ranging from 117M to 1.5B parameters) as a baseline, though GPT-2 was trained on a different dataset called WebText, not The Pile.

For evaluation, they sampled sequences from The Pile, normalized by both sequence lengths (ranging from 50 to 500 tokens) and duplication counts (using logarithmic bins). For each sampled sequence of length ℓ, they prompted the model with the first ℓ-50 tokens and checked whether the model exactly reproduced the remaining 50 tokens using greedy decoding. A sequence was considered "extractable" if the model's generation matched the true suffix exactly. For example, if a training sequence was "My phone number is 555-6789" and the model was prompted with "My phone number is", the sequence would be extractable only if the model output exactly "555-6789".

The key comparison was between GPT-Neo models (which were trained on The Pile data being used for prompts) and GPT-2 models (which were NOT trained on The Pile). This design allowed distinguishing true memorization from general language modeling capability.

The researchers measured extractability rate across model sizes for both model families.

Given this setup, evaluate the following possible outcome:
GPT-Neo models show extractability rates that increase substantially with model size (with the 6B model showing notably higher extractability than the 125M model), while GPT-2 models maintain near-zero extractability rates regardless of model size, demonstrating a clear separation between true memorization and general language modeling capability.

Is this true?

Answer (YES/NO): NO